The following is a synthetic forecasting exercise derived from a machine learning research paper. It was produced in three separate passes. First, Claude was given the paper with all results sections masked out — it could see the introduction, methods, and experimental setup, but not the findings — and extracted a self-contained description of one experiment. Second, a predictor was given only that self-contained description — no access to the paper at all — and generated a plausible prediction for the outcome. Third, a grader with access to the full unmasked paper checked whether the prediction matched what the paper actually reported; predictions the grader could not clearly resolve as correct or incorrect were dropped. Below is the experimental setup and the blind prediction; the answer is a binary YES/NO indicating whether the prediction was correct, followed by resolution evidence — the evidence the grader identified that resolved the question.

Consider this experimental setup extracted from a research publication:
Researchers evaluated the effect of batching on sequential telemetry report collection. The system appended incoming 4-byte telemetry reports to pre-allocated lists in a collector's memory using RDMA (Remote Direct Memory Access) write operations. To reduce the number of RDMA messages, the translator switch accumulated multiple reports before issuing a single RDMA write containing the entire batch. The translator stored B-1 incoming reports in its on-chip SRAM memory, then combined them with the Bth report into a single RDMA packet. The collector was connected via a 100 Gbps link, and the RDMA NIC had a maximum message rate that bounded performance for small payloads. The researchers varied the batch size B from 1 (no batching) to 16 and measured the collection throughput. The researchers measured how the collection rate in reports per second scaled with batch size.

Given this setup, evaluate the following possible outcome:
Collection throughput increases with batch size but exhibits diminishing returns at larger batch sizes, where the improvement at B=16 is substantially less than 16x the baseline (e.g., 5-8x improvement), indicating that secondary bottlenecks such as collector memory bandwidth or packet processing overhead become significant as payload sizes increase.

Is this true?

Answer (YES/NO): NO